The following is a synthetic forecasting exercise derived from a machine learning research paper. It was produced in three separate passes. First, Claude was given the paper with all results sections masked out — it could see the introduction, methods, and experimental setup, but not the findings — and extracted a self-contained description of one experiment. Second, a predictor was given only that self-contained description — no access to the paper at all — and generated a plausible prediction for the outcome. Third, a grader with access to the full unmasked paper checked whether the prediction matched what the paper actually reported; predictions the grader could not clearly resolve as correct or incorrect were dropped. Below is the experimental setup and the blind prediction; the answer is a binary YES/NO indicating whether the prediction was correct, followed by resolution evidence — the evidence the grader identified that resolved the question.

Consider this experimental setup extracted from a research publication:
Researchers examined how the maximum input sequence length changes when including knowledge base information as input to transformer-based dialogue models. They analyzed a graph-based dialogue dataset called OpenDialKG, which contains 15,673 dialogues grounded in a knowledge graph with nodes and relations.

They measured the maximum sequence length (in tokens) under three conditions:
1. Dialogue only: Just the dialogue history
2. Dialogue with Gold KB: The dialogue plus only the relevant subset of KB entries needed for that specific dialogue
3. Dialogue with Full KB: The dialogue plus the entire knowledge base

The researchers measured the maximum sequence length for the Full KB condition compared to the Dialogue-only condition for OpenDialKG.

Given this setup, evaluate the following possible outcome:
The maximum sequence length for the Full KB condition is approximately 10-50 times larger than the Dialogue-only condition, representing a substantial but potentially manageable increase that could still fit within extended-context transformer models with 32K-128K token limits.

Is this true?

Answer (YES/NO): NO